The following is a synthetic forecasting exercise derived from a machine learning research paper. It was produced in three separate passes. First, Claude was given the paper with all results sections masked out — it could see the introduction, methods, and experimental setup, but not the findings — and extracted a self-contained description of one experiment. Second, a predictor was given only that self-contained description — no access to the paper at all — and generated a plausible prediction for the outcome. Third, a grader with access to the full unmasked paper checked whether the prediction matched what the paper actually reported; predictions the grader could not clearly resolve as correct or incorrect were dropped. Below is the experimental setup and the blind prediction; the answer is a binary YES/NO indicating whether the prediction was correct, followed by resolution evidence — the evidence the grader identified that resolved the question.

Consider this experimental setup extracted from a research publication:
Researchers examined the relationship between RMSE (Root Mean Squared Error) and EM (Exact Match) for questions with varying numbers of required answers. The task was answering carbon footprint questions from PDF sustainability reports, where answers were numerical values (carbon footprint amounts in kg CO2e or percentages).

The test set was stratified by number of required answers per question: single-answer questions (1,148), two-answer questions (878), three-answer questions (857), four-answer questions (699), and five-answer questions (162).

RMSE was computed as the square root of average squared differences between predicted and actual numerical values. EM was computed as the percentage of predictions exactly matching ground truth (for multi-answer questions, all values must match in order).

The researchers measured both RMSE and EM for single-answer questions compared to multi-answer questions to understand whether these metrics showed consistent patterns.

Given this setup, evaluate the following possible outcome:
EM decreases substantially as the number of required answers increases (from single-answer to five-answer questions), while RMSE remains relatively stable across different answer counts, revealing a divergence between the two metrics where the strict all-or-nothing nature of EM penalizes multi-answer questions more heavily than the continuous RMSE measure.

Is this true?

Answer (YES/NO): NO